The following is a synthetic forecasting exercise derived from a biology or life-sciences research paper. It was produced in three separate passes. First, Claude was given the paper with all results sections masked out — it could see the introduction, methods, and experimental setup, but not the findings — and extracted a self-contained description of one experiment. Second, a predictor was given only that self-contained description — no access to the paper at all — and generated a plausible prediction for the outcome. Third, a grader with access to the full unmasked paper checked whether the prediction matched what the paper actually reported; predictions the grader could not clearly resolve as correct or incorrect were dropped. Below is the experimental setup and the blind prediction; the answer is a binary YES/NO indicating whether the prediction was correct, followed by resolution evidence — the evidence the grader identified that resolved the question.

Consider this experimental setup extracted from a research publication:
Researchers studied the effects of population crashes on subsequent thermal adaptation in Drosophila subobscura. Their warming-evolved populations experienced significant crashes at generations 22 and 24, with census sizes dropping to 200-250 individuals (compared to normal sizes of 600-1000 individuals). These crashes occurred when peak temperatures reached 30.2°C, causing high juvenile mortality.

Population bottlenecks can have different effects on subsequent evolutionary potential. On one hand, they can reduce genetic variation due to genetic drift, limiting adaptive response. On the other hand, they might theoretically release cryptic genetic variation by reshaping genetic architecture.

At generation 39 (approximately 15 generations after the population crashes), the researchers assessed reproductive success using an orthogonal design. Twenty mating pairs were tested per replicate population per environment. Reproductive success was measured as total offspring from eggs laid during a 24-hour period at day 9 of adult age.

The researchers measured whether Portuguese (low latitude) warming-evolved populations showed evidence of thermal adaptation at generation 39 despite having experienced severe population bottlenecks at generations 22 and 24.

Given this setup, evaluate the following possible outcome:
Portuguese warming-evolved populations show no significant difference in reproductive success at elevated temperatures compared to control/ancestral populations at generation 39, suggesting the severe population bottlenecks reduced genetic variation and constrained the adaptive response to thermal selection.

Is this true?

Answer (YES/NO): NO